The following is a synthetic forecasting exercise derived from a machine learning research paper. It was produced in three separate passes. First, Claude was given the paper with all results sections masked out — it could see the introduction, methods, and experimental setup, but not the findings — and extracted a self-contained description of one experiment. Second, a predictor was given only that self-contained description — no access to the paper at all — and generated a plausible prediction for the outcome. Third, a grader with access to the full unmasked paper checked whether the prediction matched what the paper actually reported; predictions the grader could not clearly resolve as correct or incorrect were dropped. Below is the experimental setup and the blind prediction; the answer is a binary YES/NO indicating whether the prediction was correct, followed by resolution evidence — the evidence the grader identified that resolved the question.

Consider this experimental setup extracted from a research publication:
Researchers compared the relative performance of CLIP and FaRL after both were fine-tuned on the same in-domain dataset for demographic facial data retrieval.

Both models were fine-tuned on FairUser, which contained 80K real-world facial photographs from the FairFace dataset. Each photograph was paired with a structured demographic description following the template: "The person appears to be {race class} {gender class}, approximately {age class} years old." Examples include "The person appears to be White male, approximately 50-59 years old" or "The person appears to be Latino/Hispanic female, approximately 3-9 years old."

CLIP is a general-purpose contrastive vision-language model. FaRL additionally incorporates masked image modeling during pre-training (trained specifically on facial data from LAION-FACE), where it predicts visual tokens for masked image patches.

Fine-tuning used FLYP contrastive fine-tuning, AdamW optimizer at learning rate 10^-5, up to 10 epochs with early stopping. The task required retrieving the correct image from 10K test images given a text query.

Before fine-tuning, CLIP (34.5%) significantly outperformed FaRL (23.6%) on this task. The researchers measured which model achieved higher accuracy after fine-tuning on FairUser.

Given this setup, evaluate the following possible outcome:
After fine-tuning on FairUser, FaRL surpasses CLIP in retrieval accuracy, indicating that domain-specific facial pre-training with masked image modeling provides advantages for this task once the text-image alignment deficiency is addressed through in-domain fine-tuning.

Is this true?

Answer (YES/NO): YES